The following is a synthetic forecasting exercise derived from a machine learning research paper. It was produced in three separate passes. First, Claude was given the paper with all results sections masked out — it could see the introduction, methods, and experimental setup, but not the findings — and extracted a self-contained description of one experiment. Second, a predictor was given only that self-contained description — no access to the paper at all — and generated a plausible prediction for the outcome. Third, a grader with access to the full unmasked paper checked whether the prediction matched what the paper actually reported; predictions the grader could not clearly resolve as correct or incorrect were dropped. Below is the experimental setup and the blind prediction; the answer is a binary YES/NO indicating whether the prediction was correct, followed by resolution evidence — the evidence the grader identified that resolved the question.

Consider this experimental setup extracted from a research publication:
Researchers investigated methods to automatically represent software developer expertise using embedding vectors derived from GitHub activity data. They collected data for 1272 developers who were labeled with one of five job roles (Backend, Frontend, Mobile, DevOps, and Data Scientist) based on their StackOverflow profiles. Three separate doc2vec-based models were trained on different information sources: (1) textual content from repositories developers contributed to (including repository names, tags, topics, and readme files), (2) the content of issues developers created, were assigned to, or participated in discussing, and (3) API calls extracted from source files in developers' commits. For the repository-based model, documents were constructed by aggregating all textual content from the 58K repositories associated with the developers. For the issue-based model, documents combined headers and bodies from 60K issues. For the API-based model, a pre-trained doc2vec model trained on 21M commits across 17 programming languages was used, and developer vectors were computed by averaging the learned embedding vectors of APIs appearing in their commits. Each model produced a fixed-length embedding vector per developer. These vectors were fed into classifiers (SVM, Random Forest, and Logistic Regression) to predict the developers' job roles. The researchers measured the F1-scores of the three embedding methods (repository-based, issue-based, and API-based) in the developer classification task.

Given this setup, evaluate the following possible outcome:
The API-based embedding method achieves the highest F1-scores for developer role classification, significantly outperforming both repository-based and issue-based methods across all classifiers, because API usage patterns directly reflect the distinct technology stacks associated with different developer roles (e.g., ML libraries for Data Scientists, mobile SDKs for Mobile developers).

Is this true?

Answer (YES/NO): NO